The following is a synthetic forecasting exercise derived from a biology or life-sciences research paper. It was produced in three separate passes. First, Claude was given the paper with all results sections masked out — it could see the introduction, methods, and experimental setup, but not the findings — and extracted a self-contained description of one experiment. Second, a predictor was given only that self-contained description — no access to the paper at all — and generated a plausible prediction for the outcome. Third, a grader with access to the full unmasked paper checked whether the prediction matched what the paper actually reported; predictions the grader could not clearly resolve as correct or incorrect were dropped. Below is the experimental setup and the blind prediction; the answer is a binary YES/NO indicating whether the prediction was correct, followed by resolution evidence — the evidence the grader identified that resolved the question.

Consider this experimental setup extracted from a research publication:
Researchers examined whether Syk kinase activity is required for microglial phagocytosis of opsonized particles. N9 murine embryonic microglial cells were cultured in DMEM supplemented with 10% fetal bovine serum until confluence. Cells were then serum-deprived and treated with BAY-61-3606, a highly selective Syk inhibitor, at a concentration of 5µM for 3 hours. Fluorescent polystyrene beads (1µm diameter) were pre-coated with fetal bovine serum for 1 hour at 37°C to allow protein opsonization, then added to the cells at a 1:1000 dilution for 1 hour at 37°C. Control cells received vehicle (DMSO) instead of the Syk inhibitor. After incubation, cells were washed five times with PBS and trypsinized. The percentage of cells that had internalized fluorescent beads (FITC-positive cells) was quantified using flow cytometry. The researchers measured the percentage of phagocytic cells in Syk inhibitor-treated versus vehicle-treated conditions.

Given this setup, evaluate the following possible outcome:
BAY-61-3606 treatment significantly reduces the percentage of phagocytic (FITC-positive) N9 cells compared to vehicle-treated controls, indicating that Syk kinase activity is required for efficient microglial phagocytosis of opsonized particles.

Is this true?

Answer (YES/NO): YES